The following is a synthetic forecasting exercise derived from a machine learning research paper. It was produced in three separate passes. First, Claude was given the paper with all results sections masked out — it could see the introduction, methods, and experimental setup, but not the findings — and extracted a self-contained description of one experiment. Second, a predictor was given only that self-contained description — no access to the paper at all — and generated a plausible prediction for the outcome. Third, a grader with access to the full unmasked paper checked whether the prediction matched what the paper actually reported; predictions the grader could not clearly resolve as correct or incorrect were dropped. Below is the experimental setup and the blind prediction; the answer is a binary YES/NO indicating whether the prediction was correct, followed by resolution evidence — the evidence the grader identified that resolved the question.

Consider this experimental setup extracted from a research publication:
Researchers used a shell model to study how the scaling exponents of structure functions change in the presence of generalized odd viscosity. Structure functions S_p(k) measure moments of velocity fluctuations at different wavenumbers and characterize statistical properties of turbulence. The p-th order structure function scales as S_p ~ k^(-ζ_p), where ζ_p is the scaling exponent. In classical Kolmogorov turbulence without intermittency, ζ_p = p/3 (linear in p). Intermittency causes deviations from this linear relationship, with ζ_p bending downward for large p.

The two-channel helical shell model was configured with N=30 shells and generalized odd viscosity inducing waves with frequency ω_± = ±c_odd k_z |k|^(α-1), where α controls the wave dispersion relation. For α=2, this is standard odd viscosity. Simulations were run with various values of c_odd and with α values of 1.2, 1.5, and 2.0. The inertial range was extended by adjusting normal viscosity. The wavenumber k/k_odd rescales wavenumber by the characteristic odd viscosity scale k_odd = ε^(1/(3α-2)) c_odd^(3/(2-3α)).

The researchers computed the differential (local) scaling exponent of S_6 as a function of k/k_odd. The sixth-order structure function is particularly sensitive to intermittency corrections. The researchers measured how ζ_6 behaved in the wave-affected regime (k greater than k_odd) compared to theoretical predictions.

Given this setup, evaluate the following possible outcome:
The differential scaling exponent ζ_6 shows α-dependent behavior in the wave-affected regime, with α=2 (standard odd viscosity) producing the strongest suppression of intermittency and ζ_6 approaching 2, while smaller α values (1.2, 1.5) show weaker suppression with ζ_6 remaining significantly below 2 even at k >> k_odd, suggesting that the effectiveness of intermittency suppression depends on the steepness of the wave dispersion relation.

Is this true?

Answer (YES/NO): NO